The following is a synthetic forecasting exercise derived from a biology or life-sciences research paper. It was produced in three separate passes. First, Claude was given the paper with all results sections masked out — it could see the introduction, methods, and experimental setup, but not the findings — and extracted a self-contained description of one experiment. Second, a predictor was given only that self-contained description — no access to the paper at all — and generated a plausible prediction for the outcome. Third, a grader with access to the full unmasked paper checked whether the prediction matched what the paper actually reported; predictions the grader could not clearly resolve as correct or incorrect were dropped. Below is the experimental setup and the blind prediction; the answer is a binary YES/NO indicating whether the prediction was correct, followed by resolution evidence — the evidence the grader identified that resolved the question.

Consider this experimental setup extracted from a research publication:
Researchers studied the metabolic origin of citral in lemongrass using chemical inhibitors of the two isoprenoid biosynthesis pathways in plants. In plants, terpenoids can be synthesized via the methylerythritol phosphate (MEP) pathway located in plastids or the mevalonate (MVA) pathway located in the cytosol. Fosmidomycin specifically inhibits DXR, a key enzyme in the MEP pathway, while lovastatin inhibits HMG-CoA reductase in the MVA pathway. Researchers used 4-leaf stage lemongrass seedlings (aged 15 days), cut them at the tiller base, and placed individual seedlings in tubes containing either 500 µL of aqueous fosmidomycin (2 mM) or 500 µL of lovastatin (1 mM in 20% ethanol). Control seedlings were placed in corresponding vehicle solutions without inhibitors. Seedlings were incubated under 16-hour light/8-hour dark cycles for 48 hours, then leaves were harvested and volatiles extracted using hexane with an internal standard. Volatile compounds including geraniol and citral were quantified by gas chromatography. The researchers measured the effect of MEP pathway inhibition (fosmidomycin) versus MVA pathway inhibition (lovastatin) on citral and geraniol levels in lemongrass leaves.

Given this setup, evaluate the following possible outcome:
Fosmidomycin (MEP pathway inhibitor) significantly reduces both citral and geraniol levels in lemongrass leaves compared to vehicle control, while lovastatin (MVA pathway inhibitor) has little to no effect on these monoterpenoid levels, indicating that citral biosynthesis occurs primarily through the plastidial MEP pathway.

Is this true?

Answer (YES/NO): NO